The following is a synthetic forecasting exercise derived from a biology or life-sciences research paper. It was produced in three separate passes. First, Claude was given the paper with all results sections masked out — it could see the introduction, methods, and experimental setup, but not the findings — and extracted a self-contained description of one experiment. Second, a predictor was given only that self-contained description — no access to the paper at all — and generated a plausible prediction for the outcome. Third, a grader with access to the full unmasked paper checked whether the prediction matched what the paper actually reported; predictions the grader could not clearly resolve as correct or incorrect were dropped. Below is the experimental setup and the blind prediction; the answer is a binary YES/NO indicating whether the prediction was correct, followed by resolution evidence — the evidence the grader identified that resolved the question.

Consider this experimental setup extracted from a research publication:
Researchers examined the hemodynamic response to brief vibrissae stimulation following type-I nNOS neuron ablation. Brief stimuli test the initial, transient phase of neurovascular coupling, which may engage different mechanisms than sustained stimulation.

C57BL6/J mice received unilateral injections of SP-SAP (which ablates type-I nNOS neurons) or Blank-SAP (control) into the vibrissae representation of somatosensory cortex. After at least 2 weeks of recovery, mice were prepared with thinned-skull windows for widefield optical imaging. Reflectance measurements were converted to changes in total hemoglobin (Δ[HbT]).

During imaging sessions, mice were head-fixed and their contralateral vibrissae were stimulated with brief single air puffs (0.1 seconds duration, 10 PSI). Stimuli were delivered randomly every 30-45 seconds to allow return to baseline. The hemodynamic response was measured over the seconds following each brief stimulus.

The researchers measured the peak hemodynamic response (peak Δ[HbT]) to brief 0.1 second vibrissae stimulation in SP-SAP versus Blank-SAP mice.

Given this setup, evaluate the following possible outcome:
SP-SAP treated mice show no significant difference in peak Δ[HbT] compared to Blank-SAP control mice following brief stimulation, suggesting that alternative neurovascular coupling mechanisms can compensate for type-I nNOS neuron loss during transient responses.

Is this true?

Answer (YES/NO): YES